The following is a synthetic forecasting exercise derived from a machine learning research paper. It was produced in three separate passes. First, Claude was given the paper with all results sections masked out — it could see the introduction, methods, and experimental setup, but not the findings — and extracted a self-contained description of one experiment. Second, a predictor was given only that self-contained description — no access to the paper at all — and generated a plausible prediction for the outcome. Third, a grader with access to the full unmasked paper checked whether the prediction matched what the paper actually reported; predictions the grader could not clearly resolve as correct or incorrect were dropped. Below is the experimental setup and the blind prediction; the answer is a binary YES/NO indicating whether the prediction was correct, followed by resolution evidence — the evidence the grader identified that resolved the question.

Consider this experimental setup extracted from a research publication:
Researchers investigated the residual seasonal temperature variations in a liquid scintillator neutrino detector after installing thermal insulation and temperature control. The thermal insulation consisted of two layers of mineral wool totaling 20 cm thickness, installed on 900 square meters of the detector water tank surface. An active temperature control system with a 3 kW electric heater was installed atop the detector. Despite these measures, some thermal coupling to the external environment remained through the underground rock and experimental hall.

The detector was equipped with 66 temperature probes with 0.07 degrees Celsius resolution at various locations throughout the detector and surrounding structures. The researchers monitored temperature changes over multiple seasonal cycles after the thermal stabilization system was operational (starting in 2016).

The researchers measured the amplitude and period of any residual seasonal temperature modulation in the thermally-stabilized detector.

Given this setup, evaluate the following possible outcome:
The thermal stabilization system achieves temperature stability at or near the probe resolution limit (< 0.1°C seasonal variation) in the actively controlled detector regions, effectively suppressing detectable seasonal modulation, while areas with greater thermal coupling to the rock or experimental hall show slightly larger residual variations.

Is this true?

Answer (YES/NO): NO